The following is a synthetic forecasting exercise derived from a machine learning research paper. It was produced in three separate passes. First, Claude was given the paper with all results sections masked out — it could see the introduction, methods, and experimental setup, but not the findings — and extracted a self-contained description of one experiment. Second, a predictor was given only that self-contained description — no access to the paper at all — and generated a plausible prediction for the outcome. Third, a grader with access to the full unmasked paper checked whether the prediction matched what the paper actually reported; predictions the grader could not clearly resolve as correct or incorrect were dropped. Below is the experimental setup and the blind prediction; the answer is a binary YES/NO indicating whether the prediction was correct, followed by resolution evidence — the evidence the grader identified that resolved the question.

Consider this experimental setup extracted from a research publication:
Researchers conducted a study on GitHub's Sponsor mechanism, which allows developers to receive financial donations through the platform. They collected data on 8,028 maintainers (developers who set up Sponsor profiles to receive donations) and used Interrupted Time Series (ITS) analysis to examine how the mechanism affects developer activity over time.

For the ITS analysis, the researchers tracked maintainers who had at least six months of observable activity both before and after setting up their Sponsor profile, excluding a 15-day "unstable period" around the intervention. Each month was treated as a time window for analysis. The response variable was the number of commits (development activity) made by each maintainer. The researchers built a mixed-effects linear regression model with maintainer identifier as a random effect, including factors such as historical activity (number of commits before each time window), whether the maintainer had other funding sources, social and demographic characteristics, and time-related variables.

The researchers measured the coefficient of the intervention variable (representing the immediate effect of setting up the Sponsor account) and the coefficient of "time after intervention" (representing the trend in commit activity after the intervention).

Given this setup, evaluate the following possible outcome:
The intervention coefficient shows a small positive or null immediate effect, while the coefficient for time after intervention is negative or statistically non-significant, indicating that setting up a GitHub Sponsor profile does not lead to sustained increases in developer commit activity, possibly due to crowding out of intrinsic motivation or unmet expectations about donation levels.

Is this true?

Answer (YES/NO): NO